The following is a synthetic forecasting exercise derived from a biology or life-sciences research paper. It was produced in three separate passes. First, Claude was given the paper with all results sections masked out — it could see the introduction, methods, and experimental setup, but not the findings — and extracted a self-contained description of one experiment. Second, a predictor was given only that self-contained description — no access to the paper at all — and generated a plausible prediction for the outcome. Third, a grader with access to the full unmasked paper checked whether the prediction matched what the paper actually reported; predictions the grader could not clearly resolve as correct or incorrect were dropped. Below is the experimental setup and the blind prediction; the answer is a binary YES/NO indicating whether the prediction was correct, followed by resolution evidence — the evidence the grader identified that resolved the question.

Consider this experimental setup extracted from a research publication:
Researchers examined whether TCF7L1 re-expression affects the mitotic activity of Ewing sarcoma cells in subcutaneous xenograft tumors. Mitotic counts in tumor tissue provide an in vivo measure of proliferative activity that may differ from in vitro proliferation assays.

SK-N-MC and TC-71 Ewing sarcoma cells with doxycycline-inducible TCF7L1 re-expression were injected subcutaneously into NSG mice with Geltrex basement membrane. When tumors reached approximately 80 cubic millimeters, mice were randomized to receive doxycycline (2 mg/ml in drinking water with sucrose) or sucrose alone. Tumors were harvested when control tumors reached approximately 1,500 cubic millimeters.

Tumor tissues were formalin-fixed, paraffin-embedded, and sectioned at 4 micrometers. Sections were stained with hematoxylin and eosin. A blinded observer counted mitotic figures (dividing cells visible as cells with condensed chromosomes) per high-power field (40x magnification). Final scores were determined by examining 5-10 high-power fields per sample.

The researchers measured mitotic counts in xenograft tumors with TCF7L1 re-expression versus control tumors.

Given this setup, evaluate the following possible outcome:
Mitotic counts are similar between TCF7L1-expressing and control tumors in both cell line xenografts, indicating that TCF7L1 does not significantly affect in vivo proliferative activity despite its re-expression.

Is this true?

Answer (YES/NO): NO